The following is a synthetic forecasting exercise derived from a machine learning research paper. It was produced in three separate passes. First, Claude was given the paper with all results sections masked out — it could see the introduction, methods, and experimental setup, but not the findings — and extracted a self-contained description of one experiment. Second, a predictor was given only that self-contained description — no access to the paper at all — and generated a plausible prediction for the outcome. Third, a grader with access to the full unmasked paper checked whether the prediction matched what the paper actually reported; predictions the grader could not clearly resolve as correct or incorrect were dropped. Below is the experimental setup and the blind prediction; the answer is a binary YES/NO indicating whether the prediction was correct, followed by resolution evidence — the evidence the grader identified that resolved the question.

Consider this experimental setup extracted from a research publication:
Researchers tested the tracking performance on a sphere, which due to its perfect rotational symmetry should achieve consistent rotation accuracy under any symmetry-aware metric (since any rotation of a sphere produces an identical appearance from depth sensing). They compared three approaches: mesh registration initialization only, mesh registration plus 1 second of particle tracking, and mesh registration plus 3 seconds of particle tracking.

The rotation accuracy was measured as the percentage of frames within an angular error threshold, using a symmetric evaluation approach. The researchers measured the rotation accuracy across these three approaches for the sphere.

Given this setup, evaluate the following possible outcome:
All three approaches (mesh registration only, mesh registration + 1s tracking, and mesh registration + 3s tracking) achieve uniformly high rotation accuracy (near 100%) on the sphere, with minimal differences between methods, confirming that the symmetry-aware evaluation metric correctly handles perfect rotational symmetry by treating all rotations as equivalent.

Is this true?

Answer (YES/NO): YES